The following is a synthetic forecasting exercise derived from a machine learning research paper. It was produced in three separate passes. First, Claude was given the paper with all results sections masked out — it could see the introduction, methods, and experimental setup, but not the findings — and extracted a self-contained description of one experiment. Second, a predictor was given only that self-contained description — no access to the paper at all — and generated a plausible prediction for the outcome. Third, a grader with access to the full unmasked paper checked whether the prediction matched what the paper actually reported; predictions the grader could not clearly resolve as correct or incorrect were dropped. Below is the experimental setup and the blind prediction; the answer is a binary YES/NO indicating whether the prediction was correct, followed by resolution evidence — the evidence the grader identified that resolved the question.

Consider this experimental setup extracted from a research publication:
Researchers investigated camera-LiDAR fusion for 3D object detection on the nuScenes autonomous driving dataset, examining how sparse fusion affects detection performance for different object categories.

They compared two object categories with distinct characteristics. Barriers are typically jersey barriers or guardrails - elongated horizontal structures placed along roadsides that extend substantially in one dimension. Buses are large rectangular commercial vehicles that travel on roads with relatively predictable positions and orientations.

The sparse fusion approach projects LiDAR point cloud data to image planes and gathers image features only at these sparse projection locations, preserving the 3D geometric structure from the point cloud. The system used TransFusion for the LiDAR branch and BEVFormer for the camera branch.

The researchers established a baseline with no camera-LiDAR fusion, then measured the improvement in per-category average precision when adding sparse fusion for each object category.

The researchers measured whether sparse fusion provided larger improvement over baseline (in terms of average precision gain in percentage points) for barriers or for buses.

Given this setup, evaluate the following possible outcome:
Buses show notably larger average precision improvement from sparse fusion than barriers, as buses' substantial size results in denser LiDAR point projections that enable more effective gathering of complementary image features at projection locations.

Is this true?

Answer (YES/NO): YES